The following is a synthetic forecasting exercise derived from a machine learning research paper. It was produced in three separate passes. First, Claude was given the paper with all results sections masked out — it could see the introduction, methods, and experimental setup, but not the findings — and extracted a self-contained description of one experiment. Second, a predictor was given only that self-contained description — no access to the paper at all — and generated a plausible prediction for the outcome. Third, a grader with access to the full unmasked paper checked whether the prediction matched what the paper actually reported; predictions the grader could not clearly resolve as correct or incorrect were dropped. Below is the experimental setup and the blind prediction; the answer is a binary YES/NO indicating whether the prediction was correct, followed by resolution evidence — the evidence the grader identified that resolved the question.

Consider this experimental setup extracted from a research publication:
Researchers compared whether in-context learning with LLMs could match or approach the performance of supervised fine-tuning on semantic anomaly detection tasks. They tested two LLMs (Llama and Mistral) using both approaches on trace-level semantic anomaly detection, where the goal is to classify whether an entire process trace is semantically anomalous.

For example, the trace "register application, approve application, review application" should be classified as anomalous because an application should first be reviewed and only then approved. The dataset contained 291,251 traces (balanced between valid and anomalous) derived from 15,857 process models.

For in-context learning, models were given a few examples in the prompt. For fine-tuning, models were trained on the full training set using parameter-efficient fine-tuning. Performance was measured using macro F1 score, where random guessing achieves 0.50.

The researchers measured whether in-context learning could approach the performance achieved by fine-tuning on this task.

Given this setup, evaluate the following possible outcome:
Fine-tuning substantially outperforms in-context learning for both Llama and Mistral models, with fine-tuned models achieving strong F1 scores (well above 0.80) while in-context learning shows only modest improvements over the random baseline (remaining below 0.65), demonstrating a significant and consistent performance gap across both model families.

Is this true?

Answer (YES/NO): NO